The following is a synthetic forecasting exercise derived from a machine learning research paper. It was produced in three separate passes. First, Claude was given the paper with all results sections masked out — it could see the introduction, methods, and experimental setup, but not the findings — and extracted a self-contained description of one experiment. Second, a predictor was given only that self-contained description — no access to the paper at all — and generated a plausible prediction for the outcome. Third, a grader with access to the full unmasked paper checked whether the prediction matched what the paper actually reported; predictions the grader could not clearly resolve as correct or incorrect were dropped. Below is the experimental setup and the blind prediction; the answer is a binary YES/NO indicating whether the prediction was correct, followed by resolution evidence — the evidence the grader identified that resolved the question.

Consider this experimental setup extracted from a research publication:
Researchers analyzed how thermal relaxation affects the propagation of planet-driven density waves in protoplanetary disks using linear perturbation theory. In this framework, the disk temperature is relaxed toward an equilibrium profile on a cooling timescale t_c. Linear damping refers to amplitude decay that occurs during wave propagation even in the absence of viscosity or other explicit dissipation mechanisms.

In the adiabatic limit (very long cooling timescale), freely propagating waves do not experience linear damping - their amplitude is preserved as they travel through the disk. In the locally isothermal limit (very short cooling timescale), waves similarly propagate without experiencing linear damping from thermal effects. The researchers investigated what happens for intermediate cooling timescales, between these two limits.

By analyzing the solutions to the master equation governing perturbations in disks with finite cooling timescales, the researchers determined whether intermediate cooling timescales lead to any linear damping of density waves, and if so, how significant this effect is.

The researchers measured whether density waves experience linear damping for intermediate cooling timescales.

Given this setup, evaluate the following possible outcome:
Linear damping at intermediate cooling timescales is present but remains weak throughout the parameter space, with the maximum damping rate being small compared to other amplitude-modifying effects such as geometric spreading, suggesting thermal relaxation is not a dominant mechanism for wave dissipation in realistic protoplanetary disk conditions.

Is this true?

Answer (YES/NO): NO